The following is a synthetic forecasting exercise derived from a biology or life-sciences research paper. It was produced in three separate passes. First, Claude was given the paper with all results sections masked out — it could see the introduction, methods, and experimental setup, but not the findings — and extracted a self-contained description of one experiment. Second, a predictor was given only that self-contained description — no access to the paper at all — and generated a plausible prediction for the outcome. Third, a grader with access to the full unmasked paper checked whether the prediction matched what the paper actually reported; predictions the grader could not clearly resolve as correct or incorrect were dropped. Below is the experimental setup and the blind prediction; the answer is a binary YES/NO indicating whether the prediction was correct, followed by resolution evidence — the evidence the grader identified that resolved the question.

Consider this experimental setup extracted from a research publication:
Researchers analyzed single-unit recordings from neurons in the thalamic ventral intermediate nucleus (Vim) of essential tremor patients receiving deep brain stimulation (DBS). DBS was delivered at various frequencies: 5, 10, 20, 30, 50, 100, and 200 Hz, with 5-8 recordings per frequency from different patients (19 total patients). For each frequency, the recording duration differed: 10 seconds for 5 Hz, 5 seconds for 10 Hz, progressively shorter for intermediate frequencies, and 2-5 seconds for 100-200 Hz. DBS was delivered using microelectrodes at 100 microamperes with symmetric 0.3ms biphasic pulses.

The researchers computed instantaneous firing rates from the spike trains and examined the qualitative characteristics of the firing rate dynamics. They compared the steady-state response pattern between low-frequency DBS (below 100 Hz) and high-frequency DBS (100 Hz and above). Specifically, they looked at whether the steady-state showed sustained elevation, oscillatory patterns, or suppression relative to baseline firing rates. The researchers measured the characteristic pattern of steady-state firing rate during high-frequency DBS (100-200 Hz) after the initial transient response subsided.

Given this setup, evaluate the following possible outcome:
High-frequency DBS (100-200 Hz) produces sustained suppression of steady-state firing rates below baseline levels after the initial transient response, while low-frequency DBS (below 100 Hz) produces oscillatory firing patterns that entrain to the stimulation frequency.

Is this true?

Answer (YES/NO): NO